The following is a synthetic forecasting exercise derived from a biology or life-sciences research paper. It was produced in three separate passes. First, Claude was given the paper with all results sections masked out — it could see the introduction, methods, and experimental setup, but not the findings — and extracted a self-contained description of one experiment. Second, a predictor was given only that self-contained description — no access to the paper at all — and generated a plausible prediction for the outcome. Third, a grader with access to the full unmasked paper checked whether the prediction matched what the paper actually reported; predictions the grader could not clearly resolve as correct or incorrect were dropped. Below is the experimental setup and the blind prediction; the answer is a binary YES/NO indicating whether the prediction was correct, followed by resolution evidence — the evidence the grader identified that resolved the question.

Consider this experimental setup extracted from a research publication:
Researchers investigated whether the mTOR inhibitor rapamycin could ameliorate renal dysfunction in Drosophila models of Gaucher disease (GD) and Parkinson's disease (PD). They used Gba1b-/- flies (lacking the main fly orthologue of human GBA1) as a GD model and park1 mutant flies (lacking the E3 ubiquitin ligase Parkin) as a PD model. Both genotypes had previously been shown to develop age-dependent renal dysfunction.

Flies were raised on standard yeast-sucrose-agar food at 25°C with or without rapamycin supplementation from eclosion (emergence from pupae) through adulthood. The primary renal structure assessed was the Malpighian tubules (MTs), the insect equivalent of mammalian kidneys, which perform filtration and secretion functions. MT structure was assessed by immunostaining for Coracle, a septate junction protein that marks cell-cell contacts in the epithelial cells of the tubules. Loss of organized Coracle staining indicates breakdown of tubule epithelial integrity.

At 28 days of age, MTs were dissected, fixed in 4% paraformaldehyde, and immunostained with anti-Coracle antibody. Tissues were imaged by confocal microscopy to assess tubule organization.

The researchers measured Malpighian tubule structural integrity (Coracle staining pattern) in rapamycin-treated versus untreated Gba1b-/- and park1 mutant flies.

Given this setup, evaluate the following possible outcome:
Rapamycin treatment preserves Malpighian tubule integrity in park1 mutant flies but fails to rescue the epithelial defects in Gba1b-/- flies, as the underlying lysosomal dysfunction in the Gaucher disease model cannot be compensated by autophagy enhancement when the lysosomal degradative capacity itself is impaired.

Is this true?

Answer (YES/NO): NO